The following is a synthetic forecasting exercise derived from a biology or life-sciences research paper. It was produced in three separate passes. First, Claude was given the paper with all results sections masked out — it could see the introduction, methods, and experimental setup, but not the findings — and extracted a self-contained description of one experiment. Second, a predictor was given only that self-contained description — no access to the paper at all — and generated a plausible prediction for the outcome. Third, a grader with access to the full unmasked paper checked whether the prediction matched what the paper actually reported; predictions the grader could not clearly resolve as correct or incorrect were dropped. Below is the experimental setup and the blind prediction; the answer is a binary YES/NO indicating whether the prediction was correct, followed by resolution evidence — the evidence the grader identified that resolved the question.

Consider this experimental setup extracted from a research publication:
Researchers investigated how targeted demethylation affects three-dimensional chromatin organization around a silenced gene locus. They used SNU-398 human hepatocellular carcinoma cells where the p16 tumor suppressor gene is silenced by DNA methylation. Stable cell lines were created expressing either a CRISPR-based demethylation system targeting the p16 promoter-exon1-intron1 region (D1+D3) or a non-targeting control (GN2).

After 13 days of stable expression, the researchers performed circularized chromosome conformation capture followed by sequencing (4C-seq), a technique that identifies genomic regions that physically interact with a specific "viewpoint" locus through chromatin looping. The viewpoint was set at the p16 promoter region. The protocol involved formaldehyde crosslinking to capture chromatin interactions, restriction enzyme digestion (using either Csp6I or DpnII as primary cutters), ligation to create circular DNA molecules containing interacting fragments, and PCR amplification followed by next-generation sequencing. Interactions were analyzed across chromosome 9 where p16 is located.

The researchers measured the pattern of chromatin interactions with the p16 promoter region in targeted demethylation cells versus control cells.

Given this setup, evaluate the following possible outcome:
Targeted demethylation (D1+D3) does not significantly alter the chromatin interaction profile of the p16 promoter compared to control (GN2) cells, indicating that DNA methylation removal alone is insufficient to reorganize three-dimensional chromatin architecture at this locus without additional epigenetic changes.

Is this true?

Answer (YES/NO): NO